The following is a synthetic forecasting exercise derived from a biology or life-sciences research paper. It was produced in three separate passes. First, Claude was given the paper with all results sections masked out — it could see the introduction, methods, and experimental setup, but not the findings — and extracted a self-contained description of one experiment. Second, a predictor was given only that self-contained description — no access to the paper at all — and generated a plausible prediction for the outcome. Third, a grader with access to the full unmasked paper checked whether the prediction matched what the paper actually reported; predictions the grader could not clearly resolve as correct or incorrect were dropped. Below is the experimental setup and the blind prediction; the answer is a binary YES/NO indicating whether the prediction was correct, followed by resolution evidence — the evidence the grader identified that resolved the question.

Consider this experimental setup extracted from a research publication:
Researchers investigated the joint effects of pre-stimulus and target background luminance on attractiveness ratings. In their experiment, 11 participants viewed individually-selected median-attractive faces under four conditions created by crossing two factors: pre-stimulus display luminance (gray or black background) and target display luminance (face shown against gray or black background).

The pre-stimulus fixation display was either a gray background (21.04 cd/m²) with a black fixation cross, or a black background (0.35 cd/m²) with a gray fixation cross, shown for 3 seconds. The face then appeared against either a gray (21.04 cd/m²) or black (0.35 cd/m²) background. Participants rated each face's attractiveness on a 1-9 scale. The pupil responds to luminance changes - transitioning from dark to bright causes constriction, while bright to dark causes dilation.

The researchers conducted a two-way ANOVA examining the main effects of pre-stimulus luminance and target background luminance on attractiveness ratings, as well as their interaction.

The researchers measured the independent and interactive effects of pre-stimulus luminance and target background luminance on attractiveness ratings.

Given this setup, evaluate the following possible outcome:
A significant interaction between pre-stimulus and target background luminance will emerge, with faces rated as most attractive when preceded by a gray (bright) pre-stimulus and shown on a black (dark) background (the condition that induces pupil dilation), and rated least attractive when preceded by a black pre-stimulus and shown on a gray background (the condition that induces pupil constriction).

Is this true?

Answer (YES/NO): NO